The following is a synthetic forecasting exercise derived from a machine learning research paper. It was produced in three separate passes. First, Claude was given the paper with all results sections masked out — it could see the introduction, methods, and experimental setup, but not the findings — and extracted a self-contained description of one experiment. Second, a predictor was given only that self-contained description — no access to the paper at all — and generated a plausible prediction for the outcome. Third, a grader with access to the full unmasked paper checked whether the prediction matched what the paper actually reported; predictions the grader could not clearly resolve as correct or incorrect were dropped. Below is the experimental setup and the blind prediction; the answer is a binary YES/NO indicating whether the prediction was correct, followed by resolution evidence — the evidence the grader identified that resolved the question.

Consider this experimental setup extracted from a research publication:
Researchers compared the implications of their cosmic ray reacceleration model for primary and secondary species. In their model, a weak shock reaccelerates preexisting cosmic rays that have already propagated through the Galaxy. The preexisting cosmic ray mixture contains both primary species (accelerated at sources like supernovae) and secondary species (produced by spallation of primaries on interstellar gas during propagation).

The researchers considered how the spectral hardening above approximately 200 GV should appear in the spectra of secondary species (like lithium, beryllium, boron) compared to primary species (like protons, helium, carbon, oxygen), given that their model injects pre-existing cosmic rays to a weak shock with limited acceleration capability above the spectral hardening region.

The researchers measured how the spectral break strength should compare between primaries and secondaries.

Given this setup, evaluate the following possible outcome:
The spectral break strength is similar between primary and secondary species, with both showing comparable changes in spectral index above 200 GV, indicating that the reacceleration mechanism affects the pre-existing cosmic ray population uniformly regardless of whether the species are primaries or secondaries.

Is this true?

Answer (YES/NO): NO